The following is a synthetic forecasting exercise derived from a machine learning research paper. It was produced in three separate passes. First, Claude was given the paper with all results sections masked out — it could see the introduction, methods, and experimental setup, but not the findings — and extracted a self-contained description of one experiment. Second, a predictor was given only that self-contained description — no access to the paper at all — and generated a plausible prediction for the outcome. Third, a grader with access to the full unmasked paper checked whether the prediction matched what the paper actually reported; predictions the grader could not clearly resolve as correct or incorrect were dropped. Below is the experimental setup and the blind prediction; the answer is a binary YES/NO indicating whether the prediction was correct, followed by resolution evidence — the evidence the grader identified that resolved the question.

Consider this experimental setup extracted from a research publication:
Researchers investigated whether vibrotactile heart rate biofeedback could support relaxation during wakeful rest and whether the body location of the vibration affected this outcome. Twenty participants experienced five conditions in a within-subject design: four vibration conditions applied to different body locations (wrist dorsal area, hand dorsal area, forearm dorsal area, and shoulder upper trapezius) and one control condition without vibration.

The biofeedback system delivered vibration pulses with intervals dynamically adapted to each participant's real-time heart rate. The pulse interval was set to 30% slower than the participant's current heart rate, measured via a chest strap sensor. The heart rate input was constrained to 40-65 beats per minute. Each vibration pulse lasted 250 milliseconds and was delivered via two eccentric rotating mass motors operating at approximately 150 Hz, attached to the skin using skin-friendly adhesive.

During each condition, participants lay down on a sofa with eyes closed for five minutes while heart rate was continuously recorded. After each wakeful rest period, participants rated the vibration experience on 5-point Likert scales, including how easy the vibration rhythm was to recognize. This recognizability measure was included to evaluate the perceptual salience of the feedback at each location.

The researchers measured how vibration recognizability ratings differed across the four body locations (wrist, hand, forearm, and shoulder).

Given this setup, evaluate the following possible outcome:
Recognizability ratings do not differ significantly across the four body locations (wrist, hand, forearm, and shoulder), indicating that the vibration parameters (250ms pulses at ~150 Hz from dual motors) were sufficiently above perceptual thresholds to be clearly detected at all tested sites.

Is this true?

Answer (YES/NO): NO